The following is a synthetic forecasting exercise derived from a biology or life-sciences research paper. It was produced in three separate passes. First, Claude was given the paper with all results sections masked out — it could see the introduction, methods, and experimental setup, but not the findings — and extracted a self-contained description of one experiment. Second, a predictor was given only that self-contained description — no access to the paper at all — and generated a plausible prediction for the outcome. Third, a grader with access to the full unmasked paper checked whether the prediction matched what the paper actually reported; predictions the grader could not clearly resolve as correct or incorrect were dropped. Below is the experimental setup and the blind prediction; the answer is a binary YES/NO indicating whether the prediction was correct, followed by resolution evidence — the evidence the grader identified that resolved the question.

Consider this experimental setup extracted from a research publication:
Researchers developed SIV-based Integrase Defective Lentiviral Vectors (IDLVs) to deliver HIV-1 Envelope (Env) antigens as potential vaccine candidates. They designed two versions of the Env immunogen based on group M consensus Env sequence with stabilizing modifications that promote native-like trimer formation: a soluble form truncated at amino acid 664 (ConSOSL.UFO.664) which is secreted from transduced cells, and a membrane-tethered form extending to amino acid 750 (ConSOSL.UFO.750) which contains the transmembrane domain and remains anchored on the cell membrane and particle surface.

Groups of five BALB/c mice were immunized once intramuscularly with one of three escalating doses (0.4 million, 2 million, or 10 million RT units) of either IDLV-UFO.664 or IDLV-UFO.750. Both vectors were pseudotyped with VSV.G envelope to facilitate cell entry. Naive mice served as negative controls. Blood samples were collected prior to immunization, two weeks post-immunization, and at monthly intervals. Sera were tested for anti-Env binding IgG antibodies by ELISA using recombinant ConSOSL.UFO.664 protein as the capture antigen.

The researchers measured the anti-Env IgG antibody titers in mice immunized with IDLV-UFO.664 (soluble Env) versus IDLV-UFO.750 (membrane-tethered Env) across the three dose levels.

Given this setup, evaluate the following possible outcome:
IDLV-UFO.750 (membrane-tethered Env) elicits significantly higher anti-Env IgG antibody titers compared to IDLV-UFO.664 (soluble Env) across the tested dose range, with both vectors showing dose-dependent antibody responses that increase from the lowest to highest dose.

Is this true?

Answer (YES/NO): NO